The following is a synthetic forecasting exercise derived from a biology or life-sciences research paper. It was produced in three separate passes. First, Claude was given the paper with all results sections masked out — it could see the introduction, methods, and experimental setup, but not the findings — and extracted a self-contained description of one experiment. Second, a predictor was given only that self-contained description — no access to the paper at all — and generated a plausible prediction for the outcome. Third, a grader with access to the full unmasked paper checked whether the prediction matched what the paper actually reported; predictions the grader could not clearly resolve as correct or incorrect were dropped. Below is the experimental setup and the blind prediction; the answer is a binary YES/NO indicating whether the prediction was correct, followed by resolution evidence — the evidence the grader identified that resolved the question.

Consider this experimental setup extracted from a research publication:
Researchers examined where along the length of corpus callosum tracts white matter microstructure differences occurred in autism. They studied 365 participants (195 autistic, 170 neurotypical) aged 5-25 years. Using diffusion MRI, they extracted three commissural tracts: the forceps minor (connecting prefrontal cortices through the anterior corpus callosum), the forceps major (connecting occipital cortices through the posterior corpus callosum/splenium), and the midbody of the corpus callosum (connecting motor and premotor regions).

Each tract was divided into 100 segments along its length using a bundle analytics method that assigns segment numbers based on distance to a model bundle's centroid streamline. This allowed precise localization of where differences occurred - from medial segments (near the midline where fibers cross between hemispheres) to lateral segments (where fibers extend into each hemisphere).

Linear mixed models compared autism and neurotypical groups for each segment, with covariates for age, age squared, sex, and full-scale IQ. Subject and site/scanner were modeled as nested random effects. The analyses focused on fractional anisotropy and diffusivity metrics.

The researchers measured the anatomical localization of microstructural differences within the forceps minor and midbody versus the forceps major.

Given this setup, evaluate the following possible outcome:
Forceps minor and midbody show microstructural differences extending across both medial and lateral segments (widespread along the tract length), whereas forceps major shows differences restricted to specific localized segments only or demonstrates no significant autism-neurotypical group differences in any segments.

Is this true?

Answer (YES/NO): NO